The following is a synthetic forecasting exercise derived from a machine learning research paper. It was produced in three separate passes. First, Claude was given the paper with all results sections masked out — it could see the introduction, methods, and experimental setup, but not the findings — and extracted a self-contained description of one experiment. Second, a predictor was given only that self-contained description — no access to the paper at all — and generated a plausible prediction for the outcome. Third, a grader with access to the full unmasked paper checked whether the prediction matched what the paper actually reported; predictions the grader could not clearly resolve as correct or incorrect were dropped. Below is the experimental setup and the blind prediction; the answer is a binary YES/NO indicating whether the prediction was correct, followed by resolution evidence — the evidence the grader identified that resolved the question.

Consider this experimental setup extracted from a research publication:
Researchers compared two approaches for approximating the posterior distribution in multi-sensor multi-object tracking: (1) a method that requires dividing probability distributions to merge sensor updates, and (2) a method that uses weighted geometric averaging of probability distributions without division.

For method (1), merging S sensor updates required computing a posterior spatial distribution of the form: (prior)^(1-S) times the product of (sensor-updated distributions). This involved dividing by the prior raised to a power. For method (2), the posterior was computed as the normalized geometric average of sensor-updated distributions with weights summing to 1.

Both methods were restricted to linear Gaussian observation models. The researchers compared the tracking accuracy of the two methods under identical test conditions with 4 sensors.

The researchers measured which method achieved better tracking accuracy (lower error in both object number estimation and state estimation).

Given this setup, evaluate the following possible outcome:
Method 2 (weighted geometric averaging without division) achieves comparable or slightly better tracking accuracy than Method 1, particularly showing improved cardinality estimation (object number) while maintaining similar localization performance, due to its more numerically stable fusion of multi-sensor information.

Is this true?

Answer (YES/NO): NO